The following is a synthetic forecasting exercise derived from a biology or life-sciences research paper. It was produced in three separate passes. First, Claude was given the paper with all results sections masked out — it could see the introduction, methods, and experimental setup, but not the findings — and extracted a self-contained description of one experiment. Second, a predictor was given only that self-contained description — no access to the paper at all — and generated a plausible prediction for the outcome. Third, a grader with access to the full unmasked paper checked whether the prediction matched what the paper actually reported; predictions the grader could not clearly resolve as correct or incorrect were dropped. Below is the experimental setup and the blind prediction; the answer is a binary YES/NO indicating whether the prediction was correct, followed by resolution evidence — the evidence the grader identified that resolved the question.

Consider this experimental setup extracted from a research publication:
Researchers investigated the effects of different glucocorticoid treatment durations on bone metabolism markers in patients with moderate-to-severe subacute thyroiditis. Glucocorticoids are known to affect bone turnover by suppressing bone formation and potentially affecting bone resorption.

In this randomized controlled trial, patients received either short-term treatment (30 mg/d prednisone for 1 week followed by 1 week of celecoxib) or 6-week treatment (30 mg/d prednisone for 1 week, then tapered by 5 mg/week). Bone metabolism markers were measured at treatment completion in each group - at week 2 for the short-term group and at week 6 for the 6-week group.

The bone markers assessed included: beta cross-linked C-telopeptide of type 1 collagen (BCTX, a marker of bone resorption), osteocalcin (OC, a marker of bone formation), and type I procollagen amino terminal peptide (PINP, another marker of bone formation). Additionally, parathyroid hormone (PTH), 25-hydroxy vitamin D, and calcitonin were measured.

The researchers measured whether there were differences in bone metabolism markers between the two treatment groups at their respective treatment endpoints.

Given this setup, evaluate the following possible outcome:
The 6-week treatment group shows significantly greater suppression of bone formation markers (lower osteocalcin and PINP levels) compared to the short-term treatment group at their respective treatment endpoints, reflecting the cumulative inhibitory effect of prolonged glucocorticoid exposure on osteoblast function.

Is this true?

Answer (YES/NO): NO